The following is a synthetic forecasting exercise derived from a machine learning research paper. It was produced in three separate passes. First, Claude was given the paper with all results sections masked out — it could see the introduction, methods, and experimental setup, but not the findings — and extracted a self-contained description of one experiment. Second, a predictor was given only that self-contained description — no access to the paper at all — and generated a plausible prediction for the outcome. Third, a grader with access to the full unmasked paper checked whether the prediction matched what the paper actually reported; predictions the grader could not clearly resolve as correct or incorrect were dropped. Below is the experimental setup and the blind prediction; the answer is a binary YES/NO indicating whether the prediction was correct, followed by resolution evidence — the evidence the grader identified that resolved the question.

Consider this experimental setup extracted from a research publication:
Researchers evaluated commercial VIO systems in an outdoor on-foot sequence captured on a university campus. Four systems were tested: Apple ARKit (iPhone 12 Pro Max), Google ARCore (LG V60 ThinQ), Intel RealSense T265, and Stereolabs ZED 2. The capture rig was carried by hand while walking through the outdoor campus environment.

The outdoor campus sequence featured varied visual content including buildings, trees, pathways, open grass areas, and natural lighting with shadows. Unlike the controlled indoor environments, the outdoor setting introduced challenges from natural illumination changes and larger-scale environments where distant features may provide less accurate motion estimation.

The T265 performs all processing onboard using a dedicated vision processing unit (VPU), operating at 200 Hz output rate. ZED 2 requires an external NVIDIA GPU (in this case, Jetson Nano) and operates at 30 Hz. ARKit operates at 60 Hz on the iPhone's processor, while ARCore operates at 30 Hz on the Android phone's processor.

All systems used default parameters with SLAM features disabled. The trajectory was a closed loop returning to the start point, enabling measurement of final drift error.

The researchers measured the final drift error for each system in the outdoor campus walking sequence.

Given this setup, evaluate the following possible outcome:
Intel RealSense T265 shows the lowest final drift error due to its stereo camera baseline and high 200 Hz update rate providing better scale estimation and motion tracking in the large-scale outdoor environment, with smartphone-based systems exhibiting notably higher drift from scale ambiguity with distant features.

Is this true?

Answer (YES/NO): NO